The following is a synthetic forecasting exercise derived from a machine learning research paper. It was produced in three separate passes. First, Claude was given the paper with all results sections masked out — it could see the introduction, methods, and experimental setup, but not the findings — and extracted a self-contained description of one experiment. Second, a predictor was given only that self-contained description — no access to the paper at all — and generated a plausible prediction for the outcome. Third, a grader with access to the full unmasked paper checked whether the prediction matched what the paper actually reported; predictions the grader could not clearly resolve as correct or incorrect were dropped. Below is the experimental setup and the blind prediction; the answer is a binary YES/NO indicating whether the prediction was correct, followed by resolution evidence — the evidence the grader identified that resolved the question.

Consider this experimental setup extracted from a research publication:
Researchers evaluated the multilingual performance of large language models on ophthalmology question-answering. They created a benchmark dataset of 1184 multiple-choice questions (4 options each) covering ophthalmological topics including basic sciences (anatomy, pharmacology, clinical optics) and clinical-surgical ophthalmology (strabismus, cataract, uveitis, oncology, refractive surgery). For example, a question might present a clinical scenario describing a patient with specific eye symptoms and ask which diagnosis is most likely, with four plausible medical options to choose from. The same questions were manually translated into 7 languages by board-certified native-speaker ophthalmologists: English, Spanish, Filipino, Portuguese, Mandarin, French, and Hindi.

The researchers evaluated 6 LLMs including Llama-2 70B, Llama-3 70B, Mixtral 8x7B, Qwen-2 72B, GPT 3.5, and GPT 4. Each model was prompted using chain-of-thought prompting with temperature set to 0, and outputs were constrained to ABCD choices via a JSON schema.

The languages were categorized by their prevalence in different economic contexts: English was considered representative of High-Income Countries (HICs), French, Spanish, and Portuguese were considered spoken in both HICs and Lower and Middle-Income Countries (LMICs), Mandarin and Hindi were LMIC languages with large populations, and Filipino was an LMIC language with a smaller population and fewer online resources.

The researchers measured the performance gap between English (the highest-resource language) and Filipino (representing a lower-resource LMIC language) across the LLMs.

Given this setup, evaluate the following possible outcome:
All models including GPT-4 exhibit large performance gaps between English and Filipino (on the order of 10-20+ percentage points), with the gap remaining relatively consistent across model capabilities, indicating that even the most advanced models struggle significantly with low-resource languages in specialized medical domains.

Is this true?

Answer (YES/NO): NO